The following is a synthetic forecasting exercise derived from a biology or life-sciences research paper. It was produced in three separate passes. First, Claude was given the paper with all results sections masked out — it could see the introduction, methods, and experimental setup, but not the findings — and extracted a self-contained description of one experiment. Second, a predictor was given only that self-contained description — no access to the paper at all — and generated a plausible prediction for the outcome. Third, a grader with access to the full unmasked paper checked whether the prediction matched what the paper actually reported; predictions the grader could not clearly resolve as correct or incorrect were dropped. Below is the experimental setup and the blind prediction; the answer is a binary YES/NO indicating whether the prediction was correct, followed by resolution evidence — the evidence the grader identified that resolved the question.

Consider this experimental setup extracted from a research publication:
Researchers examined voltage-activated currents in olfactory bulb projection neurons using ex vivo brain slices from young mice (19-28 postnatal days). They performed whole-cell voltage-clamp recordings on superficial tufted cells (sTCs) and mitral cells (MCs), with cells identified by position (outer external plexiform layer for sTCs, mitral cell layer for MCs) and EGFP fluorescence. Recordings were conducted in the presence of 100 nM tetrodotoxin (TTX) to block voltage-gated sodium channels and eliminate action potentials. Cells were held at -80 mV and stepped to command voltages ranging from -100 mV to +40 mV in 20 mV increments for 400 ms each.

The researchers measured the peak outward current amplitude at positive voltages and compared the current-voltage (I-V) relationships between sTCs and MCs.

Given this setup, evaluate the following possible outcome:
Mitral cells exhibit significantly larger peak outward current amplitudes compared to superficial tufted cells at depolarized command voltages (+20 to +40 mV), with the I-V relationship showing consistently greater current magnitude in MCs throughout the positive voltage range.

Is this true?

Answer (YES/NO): NO